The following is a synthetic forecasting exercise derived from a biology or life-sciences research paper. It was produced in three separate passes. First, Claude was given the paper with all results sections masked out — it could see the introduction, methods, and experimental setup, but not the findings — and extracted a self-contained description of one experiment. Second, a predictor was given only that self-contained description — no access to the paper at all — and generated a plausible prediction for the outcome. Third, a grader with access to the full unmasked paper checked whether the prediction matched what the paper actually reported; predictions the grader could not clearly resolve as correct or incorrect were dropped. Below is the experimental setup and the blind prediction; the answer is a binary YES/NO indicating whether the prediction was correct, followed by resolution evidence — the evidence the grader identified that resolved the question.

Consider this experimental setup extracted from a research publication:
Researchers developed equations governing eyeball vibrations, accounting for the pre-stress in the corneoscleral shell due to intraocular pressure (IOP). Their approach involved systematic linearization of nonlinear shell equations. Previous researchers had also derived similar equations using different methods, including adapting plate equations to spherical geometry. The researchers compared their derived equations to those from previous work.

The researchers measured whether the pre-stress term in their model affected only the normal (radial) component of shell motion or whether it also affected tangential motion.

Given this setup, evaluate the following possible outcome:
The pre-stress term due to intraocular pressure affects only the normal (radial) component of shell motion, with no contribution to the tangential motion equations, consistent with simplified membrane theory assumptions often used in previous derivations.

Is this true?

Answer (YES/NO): NO